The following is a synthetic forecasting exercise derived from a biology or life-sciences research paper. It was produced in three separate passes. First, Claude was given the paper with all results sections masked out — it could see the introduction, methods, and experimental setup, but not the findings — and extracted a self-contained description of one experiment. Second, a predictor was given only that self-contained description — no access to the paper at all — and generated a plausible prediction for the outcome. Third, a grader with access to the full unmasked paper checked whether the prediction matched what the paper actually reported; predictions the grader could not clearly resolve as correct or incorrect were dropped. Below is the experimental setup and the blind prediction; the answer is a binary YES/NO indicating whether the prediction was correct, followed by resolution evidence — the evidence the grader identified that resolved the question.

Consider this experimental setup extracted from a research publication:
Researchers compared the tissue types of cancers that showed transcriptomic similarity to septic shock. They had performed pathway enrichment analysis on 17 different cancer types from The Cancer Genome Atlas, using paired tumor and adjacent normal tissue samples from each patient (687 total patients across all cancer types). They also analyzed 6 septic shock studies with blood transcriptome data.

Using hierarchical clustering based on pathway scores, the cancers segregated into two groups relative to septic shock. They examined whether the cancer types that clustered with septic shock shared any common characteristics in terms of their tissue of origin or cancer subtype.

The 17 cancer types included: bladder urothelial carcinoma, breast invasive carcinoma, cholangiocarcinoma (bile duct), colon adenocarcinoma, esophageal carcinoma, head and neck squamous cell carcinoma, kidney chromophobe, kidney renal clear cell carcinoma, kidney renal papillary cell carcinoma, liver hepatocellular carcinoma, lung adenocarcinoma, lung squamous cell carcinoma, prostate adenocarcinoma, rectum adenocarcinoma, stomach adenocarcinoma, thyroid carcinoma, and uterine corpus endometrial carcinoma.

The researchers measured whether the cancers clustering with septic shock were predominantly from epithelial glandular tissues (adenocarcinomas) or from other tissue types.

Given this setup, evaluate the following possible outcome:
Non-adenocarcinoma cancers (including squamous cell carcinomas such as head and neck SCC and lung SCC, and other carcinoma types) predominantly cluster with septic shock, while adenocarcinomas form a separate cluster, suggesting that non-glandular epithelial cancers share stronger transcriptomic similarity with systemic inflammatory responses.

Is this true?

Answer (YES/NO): NO